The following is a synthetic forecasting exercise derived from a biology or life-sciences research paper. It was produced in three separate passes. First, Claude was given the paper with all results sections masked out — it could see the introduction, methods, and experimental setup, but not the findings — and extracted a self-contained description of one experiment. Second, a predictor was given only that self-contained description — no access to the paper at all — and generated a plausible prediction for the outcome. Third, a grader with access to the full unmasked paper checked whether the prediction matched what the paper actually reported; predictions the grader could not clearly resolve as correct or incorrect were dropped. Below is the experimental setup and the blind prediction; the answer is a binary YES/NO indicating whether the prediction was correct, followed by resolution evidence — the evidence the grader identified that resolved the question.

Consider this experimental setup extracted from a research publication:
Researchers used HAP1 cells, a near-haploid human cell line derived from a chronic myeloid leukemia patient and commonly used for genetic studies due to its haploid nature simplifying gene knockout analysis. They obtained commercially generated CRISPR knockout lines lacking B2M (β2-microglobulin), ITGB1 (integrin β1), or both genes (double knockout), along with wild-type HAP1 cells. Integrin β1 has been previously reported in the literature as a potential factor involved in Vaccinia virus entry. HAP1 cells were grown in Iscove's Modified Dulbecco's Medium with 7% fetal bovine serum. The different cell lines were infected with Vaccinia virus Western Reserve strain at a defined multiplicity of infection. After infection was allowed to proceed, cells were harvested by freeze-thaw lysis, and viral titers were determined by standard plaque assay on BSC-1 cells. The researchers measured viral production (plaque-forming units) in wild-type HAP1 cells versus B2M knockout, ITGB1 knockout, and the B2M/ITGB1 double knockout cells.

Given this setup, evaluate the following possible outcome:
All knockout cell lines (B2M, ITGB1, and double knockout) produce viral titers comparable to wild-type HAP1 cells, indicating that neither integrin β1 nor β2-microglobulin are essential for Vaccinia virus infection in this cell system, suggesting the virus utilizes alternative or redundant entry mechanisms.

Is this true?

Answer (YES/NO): NO